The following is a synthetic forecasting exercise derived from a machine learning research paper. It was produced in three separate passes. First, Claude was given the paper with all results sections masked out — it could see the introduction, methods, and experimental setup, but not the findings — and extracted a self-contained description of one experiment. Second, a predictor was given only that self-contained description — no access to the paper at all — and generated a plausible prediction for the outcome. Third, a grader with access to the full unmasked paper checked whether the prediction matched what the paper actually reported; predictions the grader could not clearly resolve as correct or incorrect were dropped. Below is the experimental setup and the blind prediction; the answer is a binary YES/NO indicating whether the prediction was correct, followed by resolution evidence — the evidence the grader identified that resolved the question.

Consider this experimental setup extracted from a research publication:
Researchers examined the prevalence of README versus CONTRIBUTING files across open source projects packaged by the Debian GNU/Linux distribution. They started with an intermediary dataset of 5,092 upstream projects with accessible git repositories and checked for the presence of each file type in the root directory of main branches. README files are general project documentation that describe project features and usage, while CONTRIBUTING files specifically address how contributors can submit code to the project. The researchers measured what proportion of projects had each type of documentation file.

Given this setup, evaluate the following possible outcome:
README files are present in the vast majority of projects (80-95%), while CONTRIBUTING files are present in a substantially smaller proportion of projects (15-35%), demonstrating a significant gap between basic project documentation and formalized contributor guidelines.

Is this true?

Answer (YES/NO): NO